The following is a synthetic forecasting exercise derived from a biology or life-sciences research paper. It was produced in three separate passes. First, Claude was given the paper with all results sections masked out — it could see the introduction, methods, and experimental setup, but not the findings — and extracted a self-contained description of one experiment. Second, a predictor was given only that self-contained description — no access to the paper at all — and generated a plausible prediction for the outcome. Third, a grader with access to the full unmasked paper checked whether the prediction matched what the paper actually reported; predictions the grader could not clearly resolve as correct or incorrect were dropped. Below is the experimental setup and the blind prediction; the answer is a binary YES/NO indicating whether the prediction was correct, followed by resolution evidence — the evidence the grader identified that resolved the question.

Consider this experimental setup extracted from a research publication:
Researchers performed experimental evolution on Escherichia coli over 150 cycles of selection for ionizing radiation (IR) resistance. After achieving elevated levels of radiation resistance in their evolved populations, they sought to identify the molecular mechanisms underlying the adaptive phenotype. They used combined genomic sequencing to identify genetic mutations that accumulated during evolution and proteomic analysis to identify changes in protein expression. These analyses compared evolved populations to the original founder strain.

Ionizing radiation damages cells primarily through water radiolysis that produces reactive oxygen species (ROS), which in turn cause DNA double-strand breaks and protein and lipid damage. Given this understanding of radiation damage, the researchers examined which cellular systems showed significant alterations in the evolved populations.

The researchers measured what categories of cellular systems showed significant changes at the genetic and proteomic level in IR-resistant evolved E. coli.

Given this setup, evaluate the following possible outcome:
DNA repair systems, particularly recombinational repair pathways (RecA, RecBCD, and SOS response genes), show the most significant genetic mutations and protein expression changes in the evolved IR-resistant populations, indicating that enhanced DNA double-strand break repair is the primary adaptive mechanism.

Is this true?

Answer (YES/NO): NO